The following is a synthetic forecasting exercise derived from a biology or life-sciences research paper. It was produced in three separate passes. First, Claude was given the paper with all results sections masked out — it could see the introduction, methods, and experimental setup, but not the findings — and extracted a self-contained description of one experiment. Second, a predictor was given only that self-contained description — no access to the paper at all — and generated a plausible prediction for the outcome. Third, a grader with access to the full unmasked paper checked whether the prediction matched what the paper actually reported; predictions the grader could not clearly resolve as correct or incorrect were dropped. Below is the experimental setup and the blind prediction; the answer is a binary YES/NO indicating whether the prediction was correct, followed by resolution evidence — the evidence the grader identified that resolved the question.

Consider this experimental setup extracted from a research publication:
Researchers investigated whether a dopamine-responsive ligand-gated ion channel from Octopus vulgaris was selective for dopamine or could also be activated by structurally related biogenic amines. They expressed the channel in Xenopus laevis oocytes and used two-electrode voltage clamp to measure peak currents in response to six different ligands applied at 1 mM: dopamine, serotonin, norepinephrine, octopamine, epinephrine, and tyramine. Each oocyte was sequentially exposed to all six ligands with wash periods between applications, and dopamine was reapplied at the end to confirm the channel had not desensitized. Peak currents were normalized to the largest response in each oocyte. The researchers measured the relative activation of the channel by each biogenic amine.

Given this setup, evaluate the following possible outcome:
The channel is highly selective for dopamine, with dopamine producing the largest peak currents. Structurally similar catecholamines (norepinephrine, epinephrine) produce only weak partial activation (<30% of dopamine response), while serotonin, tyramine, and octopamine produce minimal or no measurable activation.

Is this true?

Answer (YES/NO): NO